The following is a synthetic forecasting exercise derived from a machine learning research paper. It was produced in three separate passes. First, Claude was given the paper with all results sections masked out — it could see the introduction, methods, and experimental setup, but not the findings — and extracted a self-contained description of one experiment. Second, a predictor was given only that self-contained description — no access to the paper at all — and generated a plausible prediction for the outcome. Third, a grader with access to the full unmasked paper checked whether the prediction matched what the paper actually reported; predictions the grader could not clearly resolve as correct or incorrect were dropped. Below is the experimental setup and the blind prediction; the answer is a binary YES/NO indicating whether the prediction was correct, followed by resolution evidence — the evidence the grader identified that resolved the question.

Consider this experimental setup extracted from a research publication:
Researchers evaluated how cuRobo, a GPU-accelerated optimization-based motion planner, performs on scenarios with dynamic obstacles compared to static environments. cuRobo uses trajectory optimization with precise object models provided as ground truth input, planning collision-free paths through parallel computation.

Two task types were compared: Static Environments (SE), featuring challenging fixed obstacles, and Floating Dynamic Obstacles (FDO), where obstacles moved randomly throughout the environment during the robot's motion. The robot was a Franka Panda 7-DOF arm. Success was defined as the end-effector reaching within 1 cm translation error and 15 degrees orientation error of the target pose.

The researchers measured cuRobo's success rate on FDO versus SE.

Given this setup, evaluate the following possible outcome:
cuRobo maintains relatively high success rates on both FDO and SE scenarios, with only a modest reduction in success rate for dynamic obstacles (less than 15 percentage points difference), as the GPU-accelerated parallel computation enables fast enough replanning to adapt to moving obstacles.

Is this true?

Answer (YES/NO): NO